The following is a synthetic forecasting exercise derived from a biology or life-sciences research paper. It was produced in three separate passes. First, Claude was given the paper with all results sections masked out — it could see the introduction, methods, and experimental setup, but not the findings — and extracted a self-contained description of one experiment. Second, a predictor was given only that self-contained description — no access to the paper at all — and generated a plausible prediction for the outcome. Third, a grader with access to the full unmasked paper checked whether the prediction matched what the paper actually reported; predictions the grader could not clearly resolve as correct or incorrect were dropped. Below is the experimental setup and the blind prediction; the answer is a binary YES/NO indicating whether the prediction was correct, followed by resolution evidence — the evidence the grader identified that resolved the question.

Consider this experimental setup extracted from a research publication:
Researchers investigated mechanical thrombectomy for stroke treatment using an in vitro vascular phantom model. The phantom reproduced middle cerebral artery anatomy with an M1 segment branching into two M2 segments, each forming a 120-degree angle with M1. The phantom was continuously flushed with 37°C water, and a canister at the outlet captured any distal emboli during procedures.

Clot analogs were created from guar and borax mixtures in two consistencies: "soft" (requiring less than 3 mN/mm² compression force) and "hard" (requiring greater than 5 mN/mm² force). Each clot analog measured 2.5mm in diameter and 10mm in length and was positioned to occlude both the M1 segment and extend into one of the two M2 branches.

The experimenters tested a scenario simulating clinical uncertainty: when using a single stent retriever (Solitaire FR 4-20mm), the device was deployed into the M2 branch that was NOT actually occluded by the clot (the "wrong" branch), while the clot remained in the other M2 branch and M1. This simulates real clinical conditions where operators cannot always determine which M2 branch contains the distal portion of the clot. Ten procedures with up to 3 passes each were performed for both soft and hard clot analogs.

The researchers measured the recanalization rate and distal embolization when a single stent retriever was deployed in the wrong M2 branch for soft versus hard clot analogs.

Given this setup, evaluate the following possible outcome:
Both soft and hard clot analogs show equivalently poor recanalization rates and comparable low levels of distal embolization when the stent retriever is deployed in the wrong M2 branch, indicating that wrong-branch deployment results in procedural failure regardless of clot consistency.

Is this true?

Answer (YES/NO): NO